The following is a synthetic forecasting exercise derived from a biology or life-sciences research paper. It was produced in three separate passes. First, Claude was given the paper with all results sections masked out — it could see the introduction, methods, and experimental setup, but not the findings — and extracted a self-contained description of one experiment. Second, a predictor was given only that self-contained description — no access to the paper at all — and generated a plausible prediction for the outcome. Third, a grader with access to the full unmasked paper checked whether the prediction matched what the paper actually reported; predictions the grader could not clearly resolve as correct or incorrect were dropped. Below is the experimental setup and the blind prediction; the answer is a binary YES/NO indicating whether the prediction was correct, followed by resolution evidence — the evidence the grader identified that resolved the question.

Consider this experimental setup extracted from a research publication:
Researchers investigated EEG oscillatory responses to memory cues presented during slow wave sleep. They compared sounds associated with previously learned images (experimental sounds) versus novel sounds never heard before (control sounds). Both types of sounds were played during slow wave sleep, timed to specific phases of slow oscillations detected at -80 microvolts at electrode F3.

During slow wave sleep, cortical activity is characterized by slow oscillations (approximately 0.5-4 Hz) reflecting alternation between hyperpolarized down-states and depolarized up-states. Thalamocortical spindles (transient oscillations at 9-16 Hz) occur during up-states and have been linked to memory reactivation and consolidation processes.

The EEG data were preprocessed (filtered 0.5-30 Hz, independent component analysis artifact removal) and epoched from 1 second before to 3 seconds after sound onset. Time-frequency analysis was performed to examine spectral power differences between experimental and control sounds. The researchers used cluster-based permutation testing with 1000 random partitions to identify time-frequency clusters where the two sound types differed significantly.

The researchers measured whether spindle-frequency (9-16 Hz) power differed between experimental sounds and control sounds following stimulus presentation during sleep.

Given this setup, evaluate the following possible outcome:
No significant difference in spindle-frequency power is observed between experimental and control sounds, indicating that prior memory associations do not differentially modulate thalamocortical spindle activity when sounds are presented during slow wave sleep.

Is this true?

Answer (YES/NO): NO